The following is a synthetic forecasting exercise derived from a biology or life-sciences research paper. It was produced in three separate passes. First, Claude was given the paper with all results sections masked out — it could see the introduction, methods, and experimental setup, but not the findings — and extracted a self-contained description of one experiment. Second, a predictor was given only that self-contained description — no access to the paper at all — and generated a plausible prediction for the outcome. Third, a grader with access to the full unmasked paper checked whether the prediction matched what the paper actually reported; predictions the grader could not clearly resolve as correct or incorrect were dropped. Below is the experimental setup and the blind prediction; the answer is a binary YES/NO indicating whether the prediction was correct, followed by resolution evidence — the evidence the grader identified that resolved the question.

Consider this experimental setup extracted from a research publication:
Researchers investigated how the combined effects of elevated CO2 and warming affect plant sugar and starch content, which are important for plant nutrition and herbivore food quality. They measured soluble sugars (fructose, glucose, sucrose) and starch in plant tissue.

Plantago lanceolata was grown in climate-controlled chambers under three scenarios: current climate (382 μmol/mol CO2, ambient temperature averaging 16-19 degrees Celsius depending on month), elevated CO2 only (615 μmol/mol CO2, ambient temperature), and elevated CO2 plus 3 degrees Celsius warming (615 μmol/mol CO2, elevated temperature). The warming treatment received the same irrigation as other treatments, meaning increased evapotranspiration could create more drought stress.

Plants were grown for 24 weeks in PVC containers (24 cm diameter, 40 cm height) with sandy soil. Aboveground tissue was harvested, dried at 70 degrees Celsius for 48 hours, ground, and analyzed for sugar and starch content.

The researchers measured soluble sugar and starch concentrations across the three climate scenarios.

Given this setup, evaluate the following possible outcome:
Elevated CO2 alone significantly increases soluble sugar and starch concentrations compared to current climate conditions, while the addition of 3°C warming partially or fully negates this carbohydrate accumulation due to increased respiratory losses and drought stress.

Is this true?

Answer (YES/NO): NO